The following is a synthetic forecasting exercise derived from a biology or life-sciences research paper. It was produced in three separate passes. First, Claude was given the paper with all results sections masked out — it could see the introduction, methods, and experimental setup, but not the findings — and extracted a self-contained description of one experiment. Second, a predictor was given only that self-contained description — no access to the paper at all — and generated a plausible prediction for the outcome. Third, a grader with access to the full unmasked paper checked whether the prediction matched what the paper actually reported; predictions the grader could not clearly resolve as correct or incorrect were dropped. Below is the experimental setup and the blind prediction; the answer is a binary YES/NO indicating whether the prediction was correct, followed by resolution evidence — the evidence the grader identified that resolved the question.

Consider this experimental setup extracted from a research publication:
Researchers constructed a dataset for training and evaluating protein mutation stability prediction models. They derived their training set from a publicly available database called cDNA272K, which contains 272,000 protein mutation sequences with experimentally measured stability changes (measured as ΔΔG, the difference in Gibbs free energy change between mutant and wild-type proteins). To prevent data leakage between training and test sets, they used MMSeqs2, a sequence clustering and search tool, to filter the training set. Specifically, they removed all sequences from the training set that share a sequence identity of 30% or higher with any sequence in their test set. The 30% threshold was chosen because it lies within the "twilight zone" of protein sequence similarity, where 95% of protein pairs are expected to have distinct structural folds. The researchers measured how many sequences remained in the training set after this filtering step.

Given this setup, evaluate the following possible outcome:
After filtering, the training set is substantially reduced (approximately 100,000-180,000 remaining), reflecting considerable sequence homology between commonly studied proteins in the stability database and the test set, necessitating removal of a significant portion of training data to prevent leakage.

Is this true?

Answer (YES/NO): NO